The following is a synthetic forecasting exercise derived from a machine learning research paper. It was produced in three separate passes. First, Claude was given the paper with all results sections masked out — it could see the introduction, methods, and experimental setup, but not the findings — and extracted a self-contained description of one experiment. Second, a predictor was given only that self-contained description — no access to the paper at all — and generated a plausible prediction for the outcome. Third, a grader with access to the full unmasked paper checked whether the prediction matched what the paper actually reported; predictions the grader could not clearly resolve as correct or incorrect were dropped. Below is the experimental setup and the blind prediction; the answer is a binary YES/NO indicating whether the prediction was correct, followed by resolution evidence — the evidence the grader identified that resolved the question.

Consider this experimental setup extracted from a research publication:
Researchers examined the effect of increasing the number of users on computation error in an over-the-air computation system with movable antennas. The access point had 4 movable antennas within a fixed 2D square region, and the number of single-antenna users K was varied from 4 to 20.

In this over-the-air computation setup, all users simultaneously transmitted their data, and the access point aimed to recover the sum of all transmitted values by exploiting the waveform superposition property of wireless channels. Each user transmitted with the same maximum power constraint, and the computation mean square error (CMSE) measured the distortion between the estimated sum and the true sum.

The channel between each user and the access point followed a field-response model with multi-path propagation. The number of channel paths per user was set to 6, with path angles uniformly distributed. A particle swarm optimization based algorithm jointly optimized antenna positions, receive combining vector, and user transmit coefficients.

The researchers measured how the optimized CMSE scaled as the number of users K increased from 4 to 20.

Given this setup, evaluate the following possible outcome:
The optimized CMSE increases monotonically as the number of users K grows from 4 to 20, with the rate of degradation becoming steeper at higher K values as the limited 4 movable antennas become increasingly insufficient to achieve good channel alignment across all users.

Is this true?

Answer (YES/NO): NO